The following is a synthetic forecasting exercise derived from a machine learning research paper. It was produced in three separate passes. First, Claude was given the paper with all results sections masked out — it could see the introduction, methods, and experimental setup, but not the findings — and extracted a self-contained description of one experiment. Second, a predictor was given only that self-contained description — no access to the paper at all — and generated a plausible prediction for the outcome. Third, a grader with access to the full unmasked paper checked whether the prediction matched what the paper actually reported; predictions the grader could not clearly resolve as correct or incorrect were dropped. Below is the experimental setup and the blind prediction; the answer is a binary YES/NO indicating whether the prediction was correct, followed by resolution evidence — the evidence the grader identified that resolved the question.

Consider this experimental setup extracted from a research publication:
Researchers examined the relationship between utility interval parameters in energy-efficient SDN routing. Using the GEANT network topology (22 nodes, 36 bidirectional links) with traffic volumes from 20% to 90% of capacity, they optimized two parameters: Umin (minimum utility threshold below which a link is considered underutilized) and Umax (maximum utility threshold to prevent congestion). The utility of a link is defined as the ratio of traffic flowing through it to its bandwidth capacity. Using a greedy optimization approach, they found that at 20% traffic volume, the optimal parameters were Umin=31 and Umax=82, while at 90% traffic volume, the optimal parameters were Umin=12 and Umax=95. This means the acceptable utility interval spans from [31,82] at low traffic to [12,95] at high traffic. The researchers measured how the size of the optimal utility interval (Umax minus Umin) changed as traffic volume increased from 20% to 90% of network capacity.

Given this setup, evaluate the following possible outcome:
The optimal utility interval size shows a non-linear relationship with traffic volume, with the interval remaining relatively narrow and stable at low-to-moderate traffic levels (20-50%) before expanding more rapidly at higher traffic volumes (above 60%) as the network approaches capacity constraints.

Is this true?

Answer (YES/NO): NO